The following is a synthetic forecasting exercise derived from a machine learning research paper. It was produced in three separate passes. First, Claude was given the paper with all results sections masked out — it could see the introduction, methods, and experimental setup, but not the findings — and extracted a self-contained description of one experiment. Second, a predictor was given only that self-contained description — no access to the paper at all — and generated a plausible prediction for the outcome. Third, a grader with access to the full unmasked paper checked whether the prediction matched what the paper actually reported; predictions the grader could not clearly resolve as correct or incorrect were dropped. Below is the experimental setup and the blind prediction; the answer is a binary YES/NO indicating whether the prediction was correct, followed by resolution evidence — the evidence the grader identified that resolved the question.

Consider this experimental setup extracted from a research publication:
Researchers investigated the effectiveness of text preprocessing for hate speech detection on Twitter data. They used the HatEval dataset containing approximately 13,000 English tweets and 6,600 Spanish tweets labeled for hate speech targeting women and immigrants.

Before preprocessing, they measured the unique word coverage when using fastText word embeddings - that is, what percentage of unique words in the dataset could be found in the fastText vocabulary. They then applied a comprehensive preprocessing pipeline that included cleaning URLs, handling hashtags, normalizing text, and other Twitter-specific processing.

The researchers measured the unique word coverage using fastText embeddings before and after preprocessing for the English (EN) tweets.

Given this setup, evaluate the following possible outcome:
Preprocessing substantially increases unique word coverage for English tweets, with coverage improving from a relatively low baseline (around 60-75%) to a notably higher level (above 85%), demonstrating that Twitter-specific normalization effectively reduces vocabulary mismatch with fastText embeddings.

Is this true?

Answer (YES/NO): NO